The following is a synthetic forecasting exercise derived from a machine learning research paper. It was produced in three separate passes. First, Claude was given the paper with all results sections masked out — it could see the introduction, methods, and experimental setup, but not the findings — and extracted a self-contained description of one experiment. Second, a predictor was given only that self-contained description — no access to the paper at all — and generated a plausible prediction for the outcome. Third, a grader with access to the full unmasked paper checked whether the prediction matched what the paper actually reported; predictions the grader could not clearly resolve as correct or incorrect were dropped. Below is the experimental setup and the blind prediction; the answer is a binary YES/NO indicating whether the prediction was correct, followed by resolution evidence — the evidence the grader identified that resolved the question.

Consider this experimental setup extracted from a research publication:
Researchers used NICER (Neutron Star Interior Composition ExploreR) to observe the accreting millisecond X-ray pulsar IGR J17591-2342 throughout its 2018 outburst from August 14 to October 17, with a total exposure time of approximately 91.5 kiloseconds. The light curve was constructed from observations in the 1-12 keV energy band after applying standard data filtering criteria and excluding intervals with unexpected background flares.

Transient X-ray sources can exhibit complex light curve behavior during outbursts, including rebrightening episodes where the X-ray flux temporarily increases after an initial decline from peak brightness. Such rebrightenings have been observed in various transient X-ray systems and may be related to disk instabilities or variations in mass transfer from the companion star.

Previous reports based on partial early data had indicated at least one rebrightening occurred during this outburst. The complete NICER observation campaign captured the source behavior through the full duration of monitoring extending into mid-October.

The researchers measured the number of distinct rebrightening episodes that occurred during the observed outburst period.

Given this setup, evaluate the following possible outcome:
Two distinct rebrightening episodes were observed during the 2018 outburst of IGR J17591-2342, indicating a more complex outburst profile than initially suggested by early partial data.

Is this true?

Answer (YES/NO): YES